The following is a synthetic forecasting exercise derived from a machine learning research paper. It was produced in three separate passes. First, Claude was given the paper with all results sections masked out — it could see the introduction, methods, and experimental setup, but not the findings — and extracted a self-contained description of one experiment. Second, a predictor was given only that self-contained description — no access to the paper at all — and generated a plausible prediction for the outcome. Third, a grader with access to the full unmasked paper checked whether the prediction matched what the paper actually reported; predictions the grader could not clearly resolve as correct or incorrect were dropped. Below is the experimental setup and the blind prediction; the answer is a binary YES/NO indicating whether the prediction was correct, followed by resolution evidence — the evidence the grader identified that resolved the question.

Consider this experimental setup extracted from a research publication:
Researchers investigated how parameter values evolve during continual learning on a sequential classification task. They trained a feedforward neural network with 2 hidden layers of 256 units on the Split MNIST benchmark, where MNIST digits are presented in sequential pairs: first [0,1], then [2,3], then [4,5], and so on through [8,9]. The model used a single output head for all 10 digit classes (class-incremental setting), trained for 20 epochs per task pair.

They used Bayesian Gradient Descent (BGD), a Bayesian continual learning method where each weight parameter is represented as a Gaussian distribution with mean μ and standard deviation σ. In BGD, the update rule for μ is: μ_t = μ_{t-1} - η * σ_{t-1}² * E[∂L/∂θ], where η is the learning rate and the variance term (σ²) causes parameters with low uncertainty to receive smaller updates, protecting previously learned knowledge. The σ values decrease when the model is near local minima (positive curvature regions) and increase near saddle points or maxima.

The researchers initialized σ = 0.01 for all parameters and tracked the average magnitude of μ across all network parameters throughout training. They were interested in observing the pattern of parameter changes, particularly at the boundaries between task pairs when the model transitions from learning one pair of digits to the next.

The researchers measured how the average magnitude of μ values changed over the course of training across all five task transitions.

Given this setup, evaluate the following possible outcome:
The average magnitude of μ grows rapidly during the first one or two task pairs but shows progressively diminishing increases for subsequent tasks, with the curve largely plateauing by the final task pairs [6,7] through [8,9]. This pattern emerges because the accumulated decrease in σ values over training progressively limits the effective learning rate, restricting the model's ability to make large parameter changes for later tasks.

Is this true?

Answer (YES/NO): NO